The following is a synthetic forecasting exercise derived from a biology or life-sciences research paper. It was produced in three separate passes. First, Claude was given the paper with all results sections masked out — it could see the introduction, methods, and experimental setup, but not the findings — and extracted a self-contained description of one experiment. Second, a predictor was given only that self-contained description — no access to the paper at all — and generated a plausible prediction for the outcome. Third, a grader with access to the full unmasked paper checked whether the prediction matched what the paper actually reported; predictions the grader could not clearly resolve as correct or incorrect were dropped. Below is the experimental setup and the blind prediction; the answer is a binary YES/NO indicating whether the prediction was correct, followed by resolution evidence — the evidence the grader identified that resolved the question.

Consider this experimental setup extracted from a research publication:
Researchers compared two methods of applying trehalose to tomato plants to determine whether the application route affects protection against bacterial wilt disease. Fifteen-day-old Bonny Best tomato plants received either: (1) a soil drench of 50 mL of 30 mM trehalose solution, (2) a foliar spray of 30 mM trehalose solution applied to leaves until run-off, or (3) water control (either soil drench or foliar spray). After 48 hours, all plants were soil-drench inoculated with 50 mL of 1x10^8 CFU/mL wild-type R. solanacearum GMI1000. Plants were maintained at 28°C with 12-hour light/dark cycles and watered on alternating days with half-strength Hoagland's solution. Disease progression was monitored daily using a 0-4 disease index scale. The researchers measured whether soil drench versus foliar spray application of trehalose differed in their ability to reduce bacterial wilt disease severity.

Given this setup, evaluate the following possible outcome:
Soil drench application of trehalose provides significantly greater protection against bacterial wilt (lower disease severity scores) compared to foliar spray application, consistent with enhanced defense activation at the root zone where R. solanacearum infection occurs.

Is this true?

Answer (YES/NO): YES